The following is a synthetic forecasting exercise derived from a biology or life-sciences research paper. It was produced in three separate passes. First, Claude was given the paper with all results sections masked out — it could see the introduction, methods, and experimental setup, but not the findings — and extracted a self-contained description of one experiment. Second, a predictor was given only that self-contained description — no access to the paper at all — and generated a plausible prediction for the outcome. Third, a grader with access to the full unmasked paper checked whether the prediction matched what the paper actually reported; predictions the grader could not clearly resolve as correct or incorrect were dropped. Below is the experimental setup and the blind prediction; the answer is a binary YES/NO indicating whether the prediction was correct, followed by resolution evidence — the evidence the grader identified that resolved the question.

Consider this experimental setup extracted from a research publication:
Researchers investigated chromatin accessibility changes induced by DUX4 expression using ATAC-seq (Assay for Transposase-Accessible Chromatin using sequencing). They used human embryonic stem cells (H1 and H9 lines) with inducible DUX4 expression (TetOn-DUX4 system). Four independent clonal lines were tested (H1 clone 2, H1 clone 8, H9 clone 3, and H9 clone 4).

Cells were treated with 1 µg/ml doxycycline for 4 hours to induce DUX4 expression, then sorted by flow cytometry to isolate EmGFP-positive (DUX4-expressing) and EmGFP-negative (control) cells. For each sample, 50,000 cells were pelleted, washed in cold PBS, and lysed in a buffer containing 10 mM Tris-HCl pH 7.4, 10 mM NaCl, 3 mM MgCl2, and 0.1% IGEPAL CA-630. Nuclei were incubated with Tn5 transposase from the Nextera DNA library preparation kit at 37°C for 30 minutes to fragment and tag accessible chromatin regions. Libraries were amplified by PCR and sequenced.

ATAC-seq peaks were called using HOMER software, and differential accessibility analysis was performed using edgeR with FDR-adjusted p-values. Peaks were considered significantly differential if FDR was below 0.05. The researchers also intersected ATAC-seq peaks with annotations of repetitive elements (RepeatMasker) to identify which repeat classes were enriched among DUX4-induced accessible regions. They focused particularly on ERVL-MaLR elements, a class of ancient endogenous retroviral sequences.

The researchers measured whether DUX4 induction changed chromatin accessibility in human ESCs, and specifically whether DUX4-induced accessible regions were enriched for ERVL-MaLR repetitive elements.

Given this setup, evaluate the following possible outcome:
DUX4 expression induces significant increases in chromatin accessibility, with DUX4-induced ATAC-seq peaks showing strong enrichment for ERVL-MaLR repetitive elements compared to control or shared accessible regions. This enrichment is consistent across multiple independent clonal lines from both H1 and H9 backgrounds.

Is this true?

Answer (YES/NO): YES